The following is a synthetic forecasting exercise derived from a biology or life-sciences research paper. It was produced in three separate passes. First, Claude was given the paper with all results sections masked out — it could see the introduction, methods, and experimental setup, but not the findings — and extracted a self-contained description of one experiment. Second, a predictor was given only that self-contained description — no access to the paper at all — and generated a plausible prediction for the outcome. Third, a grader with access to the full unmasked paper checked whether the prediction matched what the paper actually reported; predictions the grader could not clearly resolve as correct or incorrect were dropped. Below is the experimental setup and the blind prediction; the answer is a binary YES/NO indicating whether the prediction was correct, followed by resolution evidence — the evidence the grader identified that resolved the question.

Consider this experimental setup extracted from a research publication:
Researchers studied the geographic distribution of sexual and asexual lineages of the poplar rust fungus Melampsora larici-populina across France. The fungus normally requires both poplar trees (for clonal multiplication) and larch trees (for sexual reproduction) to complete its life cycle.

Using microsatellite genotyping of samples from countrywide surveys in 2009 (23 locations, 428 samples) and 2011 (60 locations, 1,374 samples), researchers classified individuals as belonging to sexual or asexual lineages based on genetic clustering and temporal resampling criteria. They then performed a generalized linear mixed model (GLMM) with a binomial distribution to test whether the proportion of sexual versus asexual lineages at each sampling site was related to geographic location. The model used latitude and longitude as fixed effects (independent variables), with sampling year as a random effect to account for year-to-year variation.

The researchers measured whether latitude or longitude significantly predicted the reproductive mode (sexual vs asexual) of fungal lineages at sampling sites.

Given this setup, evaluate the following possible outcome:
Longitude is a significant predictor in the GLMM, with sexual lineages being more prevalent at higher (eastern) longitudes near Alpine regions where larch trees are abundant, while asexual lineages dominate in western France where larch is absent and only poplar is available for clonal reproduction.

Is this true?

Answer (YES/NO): NO